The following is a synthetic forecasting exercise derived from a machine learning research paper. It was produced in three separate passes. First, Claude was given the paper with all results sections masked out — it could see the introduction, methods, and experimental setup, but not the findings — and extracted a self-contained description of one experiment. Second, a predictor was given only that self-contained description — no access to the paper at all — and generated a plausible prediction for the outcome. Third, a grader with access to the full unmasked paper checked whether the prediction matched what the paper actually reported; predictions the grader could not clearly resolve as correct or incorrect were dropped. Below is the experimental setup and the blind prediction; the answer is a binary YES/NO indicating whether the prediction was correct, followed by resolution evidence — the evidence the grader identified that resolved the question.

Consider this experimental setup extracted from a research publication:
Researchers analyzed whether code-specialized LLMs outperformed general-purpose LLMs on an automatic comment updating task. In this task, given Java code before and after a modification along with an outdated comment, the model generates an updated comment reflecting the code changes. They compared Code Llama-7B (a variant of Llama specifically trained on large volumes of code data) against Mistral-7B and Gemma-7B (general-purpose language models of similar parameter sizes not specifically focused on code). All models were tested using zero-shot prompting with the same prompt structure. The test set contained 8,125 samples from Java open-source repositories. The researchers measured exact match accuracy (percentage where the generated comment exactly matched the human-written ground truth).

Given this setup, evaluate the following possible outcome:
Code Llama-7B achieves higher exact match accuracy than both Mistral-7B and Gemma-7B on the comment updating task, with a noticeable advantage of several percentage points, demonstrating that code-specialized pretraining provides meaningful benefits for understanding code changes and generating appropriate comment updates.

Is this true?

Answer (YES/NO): YES